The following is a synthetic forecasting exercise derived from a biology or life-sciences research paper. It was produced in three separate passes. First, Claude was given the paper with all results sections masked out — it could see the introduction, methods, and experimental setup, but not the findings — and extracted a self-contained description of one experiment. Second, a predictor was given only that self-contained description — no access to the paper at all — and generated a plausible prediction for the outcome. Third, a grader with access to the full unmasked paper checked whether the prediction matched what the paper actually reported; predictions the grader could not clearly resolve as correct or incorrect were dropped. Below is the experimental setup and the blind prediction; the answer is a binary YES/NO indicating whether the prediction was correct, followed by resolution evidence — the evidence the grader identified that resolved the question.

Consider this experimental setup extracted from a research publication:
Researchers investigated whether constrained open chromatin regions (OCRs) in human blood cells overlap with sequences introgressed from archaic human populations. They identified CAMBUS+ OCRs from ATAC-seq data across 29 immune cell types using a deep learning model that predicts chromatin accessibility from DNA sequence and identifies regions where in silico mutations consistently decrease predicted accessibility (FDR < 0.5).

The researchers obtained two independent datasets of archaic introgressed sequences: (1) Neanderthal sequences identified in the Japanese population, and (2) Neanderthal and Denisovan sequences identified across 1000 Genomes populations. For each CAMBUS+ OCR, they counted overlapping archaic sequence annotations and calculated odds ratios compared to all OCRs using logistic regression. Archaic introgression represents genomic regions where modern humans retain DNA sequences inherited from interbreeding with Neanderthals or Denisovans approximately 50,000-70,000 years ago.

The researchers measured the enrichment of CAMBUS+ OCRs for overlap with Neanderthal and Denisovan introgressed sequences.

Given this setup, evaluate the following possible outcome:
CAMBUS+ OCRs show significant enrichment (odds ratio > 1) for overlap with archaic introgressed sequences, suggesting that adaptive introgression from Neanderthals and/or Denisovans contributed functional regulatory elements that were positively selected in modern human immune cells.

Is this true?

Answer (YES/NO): YES